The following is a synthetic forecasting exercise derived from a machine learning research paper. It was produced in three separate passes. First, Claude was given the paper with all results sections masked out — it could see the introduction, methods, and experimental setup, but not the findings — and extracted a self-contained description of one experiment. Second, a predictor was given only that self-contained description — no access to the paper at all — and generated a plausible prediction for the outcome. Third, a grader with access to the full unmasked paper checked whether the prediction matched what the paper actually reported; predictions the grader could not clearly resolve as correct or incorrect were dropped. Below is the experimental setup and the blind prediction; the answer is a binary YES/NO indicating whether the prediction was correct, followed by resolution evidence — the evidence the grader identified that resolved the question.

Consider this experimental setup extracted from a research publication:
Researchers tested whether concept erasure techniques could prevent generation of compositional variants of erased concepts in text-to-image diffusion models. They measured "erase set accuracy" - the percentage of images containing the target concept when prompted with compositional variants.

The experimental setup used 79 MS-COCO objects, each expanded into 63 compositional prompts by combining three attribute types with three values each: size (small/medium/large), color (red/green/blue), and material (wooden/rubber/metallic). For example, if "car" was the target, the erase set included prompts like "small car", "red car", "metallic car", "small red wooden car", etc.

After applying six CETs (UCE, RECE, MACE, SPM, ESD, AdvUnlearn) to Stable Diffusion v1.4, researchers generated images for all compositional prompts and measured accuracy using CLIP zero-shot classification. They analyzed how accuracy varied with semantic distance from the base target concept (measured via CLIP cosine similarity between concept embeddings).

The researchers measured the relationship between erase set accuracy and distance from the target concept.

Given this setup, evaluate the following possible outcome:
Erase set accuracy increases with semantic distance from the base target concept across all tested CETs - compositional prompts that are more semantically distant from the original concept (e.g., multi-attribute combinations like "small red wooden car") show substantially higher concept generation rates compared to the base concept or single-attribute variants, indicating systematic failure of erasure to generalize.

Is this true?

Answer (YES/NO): YES